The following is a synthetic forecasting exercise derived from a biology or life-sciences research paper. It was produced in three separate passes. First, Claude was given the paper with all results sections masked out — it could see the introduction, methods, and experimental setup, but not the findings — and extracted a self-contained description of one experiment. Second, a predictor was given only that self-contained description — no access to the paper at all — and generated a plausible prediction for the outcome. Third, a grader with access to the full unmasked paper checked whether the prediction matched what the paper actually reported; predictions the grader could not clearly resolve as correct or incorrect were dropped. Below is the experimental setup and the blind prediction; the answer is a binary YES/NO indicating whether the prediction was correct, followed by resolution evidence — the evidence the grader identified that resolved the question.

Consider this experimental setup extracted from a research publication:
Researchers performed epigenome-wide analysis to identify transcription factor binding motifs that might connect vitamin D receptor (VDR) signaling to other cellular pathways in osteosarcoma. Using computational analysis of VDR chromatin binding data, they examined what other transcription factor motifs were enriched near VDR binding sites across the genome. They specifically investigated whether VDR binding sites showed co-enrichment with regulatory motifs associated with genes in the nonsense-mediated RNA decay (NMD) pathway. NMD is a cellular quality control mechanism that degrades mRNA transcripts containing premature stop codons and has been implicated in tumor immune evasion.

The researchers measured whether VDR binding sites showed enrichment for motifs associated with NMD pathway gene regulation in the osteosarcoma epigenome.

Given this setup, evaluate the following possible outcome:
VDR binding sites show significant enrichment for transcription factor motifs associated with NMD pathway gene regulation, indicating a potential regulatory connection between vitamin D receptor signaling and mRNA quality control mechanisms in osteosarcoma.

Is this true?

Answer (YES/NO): YES